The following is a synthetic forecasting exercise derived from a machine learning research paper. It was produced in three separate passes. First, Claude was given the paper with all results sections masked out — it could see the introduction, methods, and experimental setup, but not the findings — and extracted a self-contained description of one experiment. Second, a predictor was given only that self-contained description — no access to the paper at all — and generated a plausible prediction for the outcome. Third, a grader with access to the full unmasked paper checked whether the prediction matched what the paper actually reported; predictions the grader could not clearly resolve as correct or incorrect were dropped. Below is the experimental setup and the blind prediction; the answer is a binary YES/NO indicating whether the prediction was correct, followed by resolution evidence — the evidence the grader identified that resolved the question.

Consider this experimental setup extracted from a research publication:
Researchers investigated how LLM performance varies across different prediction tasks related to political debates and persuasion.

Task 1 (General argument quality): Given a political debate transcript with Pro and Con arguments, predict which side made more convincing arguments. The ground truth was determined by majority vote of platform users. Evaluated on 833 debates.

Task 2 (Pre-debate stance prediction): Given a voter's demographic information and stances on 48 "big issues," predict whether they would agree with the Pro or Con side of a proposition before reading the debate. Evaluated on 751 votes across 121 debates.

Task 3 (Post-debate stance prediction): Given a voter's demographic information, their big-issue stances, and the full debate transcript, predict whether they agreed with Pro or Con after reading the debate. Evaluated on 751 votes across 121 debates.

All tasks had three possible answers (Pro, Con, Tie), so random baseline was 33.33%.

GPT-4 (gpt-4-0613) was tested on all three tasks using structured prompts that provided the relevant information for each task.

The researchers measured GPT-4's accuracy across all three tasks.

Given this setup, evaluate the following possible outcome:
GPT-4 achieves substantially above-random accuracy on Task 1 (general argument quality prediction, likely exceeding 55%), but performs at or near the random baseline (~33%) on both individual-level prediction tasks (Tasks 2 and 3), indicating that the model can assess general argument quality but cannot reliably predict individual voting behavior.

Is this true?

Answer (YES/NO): NO